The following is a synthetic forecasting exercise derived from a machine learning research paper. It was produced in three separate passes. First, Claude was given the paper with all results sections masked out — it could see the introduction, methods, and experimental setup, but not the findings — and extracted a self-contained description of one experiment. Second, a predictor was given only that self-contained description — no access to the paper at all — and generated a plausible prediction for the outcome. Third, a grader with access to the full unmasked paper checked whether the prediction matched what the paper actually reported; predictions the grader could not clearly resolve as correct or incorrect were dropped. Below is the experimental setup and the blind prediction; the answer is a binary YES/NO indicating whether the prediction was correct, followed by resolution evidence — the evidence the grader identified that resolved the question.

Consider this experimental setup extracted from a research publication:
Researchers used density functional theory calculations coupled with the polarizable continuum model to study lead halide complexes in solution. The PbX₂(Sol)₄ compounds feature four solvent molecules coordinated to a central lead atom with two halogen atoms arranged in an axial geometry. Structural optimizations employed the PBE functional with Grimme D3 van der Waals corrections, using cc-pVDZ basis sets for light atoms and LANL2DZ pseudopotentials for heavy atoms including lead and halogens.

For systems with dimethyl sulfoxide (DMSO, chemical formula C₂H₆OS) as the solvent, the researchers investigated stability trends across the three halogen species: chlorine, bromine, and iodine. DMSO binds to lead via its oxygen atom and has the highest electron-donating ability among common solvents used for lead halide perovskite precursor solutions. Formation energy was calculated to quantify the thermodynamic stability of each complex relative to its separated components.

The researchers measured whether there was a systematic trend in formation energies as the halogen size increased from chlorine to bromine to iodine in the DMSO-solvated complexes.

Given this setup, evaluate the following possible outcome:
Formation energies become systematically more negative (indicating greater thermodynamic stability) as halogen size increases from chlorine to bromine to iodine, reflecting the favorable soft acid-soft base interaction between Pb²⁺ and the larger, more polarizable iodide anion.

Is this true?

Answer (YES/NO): YES